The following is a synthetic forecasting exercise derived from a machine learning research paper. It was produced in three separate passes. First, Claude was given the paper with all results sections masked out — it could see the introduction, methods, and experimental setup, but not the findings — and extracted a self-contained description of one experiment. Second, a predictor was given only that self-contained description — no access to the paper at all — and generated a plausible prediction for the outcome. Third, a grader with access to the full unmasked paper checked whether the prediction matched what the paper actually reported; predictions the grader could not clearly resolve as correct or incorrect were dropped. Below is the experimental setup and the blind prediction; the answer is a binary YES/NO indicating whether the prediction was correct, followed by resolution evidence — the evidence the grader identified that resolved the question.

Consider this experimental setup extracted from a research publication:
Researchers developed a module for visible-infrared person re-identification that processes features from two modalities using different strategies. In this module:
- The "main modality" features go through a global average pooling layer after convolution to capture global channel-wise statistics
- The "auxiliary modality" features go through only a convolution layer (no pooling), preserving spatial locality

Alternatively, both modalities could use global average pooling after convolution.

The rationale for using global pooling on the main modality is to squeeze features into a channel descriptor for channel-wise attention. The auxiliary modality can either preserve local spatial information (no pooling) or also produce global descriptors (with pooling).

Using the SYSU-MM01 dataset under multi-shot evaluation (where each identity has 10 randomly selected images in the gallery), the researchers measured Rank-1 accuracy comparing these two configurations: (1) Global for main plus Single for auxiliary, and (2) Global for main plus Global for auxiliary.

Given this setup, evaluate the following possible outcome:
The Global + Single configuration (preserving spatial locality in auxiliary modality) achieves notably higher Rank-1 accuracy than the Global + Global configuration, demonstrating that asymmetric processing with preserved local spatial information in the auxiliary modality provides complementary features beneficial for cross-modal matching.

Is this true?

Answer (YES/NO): NO